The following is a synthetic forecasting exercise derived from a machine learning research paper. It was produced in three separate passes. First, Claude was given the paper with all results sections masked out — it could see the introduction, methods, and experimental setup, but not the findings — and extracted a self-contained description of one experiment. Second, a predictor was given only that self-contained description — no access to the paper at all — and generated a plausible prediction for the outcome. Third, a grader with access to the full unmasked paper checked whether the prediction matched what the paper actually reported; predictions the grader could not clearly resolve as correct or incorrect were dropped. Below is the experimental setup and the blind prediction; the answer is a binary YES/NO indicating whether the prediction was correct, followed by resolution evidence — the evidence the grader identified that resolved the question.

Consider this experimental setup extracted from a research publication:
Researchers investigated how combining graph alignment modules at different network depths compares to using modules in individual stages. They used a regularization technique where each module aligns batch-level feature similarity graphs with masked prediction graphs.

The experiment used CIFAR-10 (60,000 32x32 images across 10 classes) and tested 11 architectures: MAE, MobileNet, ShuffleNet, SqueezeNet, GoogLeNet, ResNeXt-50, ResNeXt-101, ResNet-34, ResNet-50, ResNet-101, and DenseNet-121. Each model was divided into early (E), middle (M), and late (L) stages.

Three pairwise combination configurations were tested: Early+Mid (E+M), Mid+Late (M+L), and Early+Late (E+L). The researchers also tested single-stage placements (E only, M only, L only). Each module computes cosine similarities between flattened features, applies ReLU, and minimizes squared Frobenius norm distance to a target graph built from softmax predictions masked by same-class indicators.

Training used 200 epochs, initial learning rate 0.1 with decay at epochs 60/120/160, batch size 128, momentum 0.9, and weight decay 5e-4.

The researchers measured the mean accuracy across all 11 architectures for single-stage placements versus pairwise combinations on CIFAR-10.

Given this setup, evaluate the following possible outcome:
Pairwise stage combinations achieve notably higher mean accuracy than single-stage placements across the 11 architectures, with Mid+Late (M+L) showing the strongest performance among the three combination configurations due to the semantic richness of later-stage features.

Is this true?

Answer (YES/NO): NO